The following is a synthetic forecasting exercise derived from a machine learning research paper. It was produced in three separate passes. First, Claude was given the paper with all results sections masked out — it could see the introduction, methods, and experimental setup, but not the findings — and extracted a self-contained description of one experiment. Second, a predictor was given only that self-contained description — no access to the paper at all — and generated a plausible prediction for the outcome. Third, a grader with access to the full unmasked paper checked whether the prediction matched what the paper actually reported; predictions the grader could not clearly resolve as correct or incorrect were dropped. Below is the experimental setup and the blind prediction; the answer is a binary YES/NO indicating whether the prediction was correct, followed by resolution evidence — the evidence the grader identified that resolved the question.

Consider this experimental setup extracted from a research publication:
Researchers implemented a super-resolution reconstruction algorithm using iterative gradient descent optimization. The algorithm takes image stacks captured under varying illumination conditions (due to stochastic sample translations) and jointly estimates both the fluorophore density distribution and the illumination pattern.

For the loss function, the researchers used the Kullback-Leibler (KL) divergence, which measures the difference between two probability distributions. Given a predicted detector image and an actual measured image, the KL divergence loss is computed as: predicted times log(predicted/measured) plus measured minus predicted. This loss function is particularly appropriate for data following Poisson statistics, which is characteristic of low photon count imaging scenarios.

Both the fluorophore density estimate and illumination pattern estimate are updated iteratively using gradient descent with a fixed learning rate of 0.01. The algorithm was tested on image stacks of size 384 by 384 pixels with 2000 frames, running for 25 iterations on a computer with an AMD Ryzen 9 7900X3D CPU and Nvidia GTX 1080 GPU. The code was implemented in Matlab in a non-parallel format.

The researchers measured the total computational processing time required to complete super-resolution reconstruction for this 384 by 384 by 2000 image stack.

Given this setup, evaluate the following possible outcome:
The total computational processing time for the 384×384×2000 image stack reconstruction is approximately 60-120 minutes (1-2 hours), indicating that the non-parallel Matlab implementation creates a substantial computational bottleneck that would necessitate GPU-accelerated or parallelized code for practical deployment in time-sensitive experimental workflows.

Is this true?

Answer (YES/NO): NO